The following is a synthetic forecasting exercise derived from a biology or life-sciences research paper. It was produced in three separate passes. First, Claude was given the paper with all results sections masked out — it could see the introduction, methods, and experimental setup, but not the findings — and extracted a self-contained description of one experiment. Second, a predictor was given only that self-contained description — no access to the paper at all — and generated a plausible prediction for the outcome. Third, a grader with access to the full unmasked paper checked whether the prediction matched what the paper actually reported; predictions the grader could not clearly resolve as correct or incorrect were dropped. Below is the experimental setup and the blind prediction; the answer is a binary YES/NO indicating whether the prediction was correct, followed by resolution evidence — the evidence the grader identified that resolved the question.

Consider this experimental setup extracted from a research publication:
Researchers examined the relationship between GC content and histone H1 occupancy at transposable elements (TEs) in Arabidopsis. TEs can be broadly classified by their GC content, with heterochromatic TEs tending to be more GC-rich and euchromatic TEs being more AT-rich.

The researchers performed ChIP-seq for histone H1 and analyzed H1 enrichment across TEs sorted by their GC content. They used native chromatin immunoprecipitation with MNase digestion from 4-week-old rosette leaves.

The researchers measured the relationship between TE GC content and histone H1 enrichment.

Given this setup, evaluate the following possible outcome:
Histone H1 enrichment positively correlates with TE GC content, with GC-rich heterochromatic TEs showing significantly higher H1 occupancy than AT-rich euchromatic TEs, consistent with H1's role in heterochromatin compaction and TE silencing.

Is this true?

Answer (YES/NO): YES